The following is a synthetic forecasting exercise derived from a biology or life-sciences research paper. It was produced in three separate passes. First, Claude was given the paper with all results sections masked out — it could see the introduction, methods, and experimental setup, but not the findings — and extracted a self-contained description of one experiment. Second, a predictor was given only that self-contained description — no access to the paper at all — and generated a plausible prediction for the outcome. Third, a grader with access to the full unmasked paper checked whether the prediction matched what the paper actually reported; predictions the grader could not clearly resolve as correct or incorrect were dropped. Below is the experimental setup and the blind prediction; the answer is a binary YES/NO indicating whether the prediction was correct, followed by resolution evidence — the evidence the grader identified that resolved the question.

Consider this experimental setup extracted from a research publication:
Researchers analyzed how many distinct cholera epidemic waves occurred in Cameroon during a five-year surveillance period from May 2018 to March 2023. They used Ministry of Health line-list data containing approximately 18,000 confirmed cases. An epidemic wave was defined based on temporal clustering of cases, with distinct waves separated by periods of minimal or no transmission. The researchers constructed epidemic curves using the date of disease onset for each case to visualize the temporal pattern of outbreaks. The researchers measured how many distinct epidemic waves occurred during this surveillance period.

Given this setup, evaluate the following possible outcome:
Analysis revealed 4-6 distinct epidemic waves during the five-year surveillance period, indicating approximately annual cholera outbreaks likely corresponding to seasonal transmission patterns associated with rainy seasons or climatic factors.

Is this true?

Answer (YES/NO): YES